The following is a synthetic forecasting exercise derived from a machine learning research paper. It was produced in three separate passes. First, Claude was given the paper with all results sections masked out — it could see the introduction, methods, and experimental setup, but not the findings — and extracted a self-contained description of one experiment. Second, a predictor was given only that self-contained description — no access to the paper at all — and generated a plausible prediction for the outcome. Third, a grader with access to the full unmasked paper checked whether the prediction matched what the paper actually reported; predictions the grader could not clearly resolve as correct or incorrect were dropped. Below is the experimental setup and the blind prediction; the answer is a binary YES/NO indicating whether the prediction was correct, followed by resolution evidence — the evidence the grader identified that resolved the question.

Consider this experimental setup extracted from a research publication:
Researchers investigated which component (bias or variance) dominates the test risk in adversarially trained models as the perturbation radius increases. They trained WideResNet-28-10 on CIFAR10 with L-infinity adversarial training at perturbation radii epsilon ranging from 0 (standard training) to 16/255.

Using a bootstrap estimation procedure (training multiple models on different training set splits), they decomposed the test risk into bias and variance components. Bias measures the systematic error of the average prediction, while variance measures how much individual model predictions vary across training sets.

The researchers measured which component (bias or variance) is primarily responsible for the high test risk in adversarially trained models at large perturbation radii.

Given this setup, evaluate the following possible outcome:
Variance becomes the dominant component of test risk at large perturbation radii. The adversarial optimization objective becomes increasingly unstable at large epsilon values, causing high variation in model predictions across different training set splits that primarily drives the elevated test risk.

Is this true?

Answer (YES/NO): NO